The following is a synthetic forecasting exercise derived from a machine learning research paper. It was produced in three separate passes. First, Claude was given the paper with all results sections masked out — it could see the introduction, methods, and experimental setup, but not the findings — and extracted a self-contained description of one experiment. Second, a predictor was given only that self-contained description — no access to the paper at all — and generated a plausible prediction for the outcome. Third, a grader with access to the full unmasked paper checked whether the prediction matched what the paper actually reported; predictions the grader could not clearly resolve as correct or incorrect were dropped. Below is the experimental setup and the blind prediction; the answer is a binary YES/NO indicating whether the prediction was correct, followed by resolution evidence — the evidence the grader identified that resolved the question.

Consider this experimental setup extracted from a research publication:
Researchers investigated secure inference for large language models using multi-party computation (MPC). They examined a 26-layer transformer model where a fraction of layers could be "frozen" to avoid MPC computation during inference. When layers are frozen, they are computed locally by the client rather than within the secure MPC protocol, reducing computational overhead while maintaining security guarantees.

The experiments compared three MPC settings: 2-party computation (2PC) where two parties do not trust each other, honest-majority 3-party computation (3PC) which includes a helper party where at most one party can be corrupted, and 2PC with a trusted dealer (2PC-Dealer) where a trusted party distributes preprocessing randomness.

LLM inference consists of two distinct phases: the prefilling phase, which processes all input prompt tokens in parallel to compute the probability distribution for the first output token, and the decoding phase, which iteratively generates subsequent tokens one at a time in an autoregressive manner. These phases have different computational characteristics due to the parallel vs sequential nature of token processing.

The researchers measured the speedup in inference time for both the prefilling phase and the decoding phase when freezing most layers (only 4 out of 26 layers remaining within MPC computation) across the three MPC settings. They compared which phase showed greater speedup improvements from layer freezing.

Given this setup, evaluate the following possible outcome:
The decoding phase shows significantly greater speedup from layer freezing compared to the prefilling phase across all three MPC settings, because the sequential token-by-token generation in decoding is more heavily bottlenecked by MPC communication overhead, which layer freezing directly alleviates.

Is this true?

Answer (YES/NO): NO